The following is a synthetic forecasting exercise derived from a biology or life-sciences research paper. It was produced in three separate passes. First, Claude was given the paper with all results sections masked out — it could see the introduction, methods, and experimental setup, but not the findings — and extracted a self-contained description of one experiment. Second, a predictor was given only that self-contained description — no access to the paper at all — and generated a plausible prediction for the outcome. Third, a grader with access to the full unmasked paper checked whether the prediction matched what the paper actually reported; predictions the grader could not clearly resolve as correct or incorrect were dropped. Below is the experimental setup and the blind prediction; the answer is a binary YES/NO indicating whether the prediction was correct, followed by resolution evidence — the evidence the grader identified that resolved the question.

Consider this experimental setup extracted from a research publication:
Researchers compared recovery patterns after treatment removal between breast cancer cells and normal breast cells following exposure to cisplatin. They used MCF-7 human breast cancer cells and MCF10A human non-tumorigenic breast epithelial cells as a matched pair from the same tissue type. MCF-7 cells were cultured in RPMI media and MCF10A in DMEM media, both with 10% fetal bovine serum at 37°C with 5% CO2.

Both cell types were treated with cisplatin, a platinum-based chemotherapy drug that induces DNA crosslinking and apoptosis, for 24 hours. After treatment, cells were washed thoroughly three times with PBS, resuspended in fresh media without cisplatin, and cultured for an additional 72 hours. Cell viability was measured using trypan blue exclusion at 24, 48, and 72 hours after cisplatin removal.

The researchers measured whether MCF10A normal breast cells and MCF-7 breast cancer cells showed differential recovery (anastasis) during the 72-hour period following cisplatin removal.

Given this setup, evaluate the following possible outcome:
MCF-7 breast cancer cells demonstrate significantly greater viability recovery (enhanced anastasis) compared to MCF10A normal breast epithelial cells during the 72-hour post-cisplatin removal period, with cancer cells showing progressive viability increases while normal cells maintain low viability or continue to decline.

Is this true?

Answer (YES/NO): NO